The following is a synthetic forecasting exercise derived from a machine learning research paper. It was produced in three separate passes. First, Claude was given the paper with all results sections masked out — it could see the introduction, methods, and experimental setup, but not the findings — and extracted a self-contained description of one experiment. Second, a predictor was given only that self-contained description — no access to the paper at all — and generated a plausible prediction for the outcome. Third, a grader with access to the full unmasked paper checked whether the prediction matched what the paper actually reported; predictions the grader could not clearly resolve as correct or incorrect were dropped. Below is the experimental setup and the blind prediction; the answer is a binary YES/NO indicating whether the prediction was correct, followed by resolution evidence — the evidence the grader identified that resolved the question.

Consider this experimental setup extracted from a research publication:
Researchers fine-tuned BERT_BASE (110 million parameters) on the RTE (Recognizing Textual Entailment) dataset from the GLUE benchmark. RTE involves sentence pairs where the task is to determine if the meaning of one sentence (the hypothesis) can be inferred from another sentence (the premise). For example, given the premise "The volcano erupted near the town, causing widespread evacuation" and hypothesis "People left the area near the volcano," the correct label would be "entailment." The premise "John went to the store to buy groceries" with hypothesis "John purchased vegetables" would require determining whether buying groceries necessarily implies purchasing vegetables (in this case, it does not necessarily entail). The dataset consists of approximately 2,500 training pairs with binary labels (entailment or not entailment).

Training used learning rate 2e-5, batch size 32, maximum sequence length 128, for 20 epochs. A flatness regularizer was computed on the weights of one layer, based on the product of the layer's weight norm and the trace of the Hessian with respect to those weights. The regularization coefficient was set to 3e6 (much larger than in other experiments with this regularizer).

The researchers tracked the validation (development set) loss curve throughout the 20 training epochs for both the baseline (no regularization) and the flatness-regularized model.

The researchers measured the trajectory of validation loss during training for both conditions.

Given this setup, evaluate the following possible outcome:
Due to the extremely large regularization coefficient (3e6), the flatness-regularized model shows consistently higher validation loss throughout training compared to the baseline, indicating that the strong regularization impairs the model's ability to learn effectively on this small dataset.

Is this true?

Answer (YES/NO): NO